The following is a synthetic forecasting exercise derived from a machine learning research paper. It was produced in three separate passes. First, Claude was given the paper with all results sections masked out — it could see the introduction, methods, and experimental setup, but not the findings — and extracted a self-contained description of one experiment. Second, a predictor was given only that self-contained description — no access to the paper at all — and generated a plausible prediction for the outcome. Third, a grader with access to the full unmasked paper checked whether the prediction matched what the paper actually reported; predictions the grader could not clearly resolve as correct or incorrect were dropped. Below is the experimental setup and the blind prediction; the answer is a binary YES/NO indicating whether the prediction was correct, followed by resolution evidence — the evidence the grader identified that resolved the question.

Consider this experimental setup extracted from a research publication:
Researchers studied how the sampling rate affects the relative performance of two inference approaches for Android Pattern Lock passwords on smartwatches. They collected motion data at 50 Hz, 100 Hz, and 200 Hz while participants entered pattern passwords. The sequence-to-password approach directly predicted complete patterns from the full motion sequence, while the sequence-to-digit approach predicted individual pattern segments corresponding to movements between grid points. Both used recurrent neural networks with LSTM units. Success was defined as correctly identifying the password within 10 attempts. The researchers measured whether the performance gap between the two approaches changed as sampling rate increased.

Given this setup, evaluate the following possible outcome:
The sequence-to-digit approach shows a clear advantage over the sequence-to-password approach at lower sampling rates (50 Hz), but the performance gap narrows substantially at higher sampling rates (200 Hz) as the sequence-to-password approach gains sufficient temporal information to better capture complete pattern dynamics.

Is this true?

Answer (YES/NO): NO